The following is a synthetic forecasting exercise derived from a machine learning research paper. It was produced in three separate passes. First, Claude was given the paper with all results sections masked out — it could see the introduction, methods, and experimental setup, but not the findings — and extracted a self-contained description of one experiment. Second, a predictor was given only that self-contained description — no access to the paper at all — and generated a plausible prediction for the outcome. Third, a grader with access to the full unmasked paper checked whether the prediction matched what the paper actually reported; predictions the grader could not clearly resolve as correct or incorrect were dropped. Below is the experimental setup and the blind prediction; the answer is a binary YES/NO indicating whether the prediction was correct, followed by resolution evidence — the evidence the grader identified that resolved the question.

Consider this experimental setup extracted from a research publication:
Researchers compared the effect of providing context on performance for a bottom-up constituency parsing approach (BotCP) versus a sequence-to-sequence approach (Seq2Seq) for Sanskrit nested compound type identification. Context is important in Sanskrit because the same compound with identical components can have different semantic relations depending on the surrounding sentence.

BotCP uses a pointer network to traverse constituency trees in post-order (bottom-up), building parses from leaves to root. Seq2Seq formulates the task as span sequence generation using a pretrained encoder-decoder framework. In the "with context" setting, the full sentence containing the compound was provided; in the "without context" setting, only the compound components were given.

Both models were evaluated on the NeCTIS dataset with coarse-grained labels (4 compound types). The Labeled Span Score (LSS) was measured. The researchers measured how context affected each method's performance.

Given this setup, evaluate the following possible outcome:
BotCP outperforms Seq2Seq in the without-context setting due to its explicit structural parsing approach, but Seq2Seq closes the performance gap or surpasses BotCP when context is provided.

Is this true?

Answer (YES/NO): NO